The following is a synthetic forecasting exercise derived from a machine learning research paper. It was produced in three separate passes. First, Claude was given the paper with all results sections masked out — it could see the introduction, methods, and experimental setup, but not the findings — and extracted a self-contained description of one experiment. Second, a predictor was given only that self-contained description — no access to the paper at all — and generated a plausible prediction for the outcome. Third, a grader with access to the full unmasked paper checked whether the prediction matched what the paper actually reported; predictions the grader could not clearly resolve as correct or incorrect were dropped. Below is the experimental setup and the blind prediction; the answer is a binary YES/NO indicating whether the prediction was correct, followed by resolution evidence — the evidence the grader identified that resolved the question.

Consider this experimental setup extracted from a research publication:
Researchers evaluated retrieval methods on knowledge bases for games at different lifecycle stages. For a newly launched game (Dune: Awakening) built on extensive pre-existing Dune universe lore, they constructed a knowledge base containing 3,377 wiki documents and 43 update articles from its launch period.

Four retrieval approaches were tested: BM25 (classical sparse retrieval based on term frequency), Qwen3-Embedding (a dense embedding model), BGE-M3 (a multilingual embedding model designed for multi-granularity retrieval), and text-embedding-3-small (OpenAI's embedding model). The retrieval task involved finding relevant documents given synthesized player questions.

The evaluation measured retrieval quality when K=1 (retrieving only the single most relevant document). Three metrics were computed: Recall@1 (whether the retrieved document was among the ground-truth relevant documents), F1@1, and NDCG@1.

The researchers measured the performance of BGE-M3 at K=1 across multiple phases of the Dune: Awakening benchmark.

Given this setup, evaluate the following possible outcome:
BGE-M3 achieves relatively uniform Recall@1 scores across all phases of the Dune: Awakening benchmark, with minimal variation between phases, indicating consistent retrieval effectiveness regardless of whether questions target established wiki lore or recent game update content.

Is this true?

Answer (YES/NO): NO